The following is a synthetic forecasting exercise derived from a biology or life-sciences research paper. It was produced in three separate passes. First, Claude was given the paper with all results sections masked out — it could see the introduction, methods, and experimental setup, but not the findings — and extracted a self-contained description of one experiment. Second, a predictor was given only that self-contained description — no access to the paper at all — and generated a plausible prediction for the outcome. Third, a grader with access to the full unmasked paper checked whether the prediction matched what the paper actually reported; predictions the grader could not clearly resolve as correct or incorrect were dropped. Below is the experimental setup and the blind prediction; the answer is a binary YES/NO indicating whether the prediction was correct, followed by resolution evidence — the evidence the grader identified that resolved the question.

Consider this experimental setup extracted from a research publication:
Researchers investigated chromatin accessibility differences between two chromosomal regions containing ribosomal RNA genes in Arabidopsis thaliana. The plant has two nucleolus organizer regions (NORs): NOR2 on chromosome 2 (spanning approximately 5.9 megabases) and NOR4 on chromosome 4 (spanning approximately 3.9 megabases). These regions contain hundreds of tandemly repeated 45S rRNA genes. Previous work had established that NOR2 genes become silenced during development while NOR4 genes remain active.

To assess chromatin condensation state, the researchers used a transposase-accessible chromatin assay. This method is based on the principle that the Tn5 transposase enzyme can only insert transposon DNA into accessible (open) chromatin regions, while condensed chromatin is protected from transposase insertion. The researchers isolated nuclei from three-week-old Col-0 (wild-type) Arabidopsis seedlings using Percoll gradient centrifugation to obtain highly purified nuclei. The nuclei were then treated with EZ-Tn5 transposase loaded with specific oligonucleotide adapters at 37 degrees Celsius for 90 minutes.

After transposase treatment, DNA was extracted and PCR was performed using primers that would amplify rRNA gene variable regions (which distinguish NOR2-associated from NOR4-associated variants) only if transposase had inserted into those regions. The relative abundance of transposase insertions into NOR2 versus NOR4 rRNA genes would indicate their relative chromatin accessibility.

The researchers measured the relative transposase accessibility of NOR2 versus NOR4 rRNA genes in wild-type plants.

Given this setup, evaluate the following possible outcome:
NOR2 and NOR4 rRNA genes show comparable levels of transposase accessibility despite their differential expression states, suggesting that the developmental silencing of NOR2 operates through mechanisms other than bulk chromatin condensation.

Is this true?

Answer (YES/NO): NO